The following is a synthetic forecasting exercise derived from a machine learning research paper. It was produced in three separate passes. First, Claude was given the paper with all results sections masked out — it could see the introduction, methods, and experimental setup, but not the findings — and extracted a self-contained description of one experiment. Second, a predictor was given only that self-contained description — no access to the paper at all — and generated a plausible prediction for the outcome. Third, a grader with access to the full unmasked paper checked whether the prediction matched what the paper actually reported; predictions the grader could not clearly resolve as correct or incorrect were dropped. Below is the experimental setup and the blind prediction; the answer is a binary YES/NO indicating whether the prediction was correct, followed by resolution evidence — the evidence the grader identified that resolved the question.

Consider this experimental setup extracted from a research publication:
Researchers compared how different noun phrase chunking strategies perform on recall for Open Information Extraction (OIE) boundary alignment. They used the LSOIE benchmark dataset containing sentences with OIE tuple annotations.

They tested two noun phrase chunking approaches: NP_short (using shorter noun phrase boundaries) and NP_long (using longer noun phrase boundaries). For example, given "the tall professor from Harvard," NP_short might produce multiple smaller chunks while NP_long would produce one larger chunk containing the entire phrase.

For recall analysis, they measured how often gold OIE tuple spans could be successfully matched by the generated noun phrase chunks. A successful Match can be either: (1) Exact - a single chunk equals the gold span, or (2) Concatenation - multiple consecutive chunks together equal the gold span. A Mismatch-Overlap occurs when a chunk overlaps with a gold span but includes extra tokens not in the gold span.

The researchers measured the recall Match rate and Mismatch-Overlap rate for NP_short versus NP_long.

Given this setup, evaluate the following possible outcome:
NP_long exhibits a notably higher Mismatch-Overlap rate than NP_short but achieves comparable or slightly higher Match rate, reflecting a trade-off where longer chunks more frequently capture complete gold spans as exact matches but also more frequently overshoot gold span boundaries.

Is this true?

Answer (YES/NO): NO